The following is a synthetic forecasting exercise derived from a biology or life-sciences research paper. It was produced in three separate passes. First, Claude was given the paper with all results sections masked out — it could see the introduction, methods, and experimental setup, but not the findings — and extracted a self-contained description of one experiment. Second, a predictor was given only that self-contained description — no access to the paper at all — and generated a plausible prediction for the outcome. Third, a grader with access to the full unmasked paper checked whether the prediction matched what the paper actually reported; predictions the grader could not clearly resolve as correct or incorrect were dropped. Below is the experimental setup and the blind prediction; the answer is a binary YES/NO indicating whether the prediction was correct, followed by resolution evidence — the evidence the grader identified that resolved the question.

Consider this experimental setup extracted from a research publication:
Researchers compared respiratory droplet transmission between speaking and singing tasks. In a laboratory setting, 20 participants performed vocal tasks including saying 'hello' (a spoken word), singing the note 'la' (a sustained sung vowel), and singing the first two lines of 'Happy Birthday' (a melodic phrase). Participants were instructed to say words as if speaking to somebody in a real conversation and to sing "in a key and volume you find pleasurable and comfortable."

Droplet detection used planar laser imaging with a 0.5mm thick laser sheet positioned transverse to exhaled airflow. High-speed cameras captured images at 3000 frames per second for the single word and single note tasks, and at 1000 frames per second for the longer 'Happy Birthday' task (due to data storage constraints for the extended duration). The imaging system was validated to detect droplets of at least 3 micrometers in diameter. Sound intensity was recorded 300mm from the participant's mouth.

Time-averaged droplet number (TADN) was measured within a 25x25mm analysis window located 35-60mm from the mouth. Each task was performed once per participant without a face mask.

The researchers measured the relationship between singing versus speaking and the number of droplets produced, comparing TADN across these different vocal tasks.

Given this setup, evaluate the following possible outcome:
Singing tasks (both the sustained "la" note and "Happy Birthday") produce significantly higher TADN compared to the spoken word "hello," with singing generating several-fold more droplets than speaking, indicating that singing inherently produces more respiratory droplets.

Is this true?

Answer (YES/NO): NO